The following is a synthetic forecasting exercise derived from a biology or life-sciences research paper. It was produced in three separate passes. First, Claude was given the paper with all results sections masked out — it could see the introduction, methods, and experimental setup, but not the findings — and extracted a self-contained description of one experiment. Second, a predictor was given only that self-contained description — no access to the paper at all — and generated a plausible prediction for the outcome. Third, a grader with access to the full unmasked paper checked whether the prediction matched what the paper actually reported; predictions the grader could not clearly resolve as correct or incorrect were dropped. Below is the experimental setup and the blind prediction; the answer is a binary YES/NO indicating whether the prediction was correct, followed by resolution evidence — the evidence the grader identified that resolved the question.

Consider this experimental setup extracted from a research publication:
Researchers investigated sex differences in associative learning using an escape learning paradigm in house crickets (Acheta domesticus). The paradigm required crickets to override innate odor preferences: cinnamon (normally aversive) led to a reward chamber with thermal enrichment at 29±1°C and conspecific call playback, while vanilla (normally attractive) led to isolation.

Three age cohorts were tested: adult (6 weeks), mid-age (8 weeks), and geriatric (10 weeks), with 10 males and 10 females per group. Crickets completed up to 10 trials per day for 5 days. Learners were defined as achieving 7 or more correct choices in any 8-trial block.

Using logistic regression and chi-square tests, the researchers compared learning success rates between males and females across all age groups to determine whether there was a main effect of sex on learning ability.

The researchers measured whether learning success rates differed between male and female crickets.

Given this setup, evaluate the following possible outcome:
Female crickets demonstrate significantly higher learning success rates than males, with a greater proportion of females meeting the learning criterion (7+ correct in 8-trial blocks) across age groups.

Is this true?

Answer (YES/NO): NO